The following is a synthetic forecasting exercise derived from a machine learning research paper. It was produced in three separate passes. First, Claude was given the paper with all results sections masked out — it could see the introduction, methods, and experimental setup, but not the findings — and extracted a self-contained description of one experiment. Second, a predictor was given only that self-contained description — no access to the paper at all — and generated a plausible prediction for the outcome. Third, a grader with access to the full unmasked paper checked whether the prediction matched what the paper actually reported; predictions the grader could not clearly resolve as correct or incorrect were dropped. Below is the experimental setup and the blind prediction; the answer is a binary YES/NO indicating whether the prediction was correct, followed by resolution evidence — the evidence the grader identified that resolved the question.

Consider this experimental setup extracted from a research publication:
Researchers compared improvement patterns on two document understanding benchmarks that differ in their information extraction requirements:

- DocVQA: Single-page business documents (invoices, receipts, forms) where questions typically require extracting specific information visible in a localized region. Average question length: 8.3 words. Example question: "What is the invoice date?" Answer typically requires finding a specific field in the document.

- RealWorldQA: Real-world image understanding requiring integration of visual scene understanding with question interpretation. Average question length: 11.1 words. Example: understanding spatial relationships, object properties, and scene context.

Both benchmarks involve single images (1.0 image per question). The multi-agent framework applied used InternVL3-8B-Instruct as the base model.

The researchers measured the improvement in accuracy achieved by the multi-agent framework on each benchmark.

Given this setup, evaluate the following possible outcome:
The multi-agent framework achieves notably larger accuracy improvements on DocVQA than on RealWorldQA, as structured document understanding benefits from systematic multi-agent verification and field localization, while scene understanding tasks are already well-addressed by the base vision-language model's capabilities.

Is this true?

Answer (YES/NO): NO